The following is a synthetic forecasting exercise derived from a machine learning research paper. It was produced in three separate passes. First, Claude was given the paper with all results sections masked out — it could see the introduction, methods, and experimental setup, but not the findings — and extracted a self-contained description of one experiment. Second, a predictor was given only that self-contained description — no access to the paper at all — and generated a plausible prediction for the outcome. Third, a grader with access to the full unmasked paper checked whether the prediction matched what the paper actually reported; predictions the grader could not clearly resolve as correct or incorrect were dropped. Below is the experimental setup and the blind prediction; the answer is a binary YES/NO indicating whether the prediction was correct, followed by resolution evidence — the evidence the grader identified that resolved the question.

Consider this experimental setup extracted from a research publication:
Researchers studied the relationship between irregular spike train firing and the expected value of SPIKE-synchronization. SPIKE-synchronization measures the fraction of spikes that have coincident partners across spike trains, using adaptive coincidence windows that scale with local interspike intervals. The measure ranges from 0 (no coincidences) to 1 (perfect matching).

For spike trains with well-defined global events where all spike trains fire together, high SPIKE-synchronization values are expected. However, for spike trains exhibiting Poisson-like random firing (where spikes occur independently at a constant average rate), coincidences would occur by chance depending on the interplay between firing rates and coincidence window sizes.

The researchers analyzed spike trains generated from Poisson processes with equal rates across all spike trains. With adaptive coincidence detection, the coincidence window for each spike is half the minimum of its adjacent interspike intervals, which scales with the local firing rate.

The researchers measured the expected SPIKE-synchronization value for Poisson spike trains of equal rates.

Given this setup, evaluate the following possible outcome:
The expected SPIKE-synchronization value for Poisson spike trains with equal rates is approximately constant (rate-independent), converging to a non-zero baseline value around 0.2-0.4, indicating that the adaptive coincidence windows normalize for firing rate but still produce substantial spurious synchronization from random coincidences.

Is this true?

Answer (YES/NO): YES